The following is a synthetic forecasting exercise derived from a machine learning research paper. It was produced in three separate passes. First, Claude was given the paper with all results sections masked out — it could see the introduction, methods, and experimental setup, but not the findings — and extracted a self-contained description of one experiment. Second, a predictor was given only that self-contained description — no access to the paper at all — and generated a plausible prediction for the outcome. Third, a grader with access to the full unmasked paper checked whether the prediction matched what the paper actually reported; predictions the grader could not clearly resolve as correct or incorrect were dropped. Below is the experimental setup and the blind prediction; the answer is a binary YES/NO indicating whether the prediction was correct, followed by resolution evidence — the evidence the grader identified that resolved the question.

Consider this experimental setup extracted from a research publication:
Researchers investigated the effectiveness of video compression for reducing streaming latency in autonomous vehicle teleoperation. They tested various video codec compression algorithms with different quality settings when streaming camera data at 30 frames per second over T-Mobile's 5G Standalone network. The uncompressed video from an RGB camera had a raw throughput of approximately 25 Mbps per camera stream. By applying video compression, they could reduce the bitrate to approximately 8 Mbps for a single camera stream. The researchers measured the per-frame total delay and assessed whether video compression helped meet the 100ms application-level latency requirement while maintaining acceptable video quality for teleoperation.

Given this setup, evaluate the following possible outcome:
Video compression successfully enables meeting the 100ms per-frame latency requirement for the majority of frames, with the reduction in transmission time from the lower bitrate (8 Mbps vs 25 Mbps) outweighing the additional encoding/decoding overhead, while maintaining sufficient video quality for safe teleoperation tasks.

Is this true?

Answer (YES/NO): YES